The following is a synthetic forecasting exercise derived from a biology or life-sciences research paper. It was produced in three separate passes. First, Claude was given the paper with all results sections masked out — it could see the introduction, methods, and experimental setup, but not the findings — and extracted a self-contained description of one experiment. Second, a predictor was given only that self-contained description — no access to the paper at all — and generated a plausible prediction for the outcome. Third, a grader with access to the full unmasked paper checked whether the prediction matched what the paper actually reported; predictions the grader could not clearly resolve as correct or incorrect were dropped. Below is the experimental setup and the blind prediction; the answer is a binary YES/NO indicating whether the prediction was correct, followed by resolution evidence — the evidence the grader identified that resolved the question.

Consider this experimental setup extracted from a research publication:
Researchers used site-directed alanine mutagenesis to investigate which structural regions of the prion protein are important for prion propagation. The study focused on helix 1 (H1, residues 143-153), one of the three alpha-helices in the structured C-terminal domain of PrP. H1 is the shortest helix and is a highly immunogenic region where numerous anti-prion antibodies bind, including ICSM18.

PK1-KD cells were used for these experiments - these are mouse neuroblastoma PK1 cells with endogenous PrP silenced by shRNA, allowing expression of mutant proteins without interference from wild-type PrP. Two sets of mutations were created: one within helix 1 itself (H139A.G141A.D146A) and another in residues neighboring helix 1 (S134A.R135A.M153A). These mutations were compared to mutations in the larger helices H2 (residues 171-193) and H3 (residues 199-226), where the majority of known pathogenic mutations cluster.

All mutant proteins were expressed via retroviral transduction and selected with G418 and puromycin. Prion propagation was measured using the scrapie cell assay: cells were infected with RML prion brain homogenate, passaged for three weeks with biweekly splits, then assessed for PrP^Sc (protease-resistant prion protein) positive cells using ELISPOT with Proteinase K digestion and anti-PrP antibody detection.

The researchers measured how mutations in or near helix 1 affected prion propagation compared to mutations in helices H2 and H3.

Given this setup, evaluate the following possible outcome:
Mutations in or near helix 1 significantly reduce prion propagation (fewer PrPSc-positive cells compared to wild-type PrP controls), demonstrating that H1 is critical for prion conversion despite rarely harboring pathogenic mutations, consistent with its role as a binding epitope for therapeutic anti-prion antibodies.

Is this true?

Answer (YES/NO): YES